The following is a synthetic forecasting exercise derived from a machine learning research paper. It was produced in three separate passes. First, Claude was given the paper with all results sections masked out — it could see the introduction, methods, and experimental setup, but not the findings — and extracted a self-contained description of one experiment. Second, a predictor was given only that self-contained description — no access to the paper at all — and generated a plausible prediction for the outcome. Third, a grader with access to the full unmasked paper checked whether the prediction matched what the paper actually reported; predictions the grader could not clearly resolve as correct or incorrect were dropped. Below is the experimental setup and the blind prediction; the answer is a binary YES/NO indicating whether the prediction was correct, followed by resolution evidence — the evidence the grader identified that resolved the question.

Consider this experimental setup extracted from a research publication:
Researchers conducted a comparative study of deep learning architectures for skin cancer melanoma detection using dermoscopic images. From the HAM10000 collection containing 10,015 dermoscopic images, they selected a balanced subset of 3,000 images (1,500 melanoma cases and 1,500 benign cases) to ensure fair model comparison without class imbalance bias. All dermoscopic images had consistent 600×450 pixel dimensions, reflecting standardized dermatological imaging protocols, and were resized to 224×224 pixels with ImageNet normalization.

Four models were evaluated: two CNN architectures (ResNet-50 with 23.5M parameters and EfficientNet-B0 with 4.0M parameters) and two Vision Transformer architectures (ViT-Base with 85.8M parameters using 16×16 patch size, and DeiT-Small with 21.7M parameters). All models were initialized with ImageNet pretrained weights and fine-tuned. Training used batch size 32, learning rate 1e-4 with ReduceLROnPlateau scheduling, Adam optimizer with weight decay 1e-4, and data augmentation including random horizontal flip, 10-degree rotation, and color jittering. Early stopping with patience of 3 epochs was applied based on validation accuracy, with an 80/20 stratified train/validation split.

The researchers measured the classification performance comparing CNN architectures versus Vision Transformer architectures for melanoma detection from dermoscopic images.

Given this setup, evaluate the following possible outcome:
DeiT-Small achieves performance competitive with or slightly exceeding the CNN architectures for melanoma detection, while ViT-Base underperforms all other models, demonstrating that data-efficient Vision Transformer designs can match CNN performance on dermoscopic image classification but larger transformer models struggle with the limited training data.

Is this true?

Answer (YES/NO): YES